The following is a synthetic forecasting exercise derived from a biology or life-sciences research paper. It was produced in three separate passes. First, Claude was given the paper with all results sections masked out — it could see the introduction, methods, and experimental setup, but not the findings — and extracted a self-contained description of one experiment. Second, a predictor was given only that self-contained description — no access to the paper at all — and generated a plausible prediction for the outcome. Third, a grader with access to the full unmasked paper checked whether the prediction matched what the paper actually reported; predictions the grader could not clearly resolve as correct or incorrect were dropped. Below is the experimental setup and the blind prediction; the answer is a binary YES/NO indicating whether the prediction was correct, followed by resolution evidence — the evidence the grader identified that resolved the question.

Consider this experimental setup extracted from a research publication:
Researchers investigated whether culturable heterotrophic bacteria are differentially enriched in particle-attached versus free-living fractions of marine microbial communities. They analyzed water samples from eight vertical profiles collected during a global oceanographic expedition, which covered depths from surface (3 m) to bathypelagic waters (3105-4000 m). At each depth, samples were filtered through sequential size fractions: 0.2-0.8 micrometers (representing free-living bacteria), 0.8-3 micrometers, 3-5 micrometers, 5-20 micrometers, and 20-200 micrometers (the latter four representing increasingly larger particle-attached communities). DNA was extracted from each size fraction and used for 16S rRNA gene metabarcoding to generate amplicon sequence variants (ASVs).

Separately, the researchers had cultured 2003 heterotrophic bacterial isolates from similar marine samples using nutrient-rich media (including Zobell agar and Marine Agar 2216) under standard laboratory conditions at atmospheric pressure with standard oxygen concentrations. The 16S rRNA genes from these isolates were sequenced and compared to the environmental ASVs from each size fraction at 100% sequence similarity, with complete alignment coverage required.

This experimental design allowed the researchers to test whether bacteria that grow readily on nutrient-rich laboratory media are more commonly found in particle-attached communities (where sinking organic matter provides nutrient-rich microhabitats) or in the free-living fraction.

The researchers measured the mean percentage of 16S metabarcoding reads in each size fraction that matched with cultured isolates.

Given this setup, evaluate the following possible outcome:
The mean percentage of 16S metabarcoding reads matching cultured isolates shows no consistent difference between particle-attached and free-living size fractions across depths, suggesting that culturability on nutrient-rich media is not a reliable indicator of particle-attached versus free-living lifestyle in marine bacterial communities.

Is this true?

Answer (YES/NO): NO